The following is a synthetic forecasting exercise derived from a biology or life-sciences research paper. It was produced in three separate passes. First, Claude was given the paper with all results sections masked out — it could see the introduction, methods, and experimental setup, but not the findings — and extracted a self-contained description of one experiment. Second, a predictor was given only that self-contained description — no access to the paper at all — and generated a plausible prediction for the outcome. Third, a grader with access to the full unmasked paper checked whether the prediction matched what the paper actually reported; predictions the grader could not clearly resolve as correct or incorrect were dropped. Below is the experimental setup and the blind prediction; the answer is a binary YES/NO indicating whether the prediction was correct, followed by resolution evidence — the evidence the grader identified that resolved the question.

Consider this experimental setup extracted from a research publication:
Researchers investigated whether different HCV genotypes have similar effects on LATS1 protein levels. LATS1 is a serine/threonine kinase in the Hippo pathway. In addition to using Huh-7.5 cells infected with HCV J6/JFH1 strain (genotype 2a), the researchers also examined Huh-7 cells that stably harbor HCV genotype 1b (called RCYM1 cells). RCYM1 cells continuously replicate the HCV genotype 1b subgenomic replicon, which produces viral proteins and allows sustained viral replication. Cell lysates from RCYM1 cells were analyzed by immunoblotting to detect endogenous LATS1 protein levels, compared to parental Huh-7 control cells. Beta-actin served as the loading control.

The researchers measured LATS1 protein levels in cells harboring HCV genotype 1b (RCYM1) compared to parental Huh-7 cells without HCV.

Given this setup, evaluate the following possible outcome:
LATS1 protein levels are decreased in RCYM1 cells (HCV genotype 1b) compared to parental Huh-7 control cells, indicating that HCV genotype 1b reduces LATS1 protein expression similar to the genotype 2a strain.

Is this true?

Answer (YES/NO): YES